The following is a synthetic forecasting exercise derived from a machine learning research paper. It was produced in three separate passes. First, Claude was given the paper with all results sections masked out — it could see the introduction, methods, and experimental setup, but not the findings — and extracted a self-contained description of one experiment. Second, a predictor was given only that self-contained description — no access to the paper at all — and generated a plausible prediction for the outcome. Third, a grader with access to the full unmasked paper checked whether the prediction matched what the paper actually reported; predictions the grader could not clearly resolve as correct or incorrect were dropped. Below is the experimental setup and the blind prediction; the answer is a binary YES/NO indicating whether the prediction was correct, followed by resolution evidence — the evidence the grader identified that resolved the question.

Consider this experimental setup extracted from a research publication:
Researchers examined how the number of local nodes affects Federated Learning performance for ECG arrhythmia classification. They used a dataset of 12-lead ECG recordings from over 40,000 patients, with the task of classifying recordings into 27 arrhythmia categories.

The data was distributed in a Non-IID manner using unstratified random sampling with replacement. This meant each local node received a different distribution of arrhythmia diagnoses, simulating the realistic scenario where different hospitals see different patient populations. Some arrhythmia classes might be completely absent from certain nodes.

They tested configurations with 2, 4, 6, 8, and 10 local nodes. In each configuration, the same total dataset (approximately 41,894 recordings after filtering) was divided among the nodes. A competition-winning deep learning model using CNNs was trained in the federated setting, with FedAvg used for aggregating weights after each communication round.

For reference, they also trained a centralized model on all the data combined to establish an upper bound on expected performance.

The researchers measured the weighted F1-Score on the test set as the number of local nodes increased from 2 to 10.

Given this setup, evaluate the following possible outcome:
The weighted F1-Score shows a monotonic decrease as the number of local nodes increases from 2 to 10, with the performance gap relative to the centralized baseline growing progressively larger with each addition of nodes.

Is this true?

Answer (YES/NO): NO